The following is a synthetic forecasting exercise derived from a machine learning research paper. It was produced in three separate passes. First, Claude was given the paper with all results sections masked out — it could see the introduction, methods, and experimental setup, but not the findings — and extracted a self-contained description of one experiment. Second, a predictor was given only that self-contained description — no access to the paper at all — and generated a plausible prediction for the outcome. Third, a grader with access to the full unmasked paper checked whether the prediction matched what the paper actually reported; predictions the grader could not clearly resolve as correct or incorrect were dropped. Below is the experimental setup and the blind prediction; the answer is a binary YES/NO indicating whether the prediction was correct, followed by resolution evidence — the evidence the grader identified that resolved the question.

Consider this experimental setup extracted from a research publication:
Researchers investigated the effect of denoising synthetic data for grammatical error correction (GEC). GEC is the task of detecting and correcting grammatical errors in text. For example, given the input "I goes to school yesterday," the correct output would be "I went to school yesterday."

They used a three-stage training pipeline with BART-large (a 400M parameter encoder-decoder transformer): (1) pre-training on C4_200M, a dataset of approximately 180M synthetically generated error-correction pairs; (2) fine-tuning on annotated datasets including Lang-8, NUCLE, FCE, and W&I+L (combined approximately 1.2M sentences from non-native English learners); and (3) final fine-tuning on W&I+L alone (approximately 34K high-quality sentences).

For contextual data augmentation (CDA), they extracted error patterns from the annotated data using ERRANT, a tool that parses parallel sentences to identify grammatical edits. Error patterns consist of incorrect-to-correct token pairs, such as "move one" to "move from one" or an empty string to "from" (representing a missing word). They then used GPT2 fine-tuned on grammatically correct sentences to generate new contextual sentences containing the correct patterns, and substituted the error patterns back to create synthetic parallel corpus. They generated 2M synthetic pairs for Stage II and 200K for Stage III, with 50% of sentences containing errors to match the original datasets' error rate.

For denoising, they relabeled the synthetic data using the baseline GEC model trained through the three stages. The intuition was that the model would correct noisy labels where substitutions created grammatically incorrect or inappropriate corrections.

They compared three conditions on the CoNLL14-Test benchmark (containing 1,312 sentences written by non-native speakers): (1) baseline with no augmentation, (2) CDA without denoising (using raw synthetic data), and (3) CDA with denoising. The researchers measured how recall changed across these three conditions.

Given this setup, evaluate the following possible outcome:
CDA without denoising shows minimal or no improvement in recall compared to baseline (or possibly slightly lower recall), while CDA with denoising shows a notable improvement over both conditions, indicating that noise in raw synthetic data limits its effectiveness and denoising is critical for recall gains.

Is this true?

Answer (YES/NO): NO